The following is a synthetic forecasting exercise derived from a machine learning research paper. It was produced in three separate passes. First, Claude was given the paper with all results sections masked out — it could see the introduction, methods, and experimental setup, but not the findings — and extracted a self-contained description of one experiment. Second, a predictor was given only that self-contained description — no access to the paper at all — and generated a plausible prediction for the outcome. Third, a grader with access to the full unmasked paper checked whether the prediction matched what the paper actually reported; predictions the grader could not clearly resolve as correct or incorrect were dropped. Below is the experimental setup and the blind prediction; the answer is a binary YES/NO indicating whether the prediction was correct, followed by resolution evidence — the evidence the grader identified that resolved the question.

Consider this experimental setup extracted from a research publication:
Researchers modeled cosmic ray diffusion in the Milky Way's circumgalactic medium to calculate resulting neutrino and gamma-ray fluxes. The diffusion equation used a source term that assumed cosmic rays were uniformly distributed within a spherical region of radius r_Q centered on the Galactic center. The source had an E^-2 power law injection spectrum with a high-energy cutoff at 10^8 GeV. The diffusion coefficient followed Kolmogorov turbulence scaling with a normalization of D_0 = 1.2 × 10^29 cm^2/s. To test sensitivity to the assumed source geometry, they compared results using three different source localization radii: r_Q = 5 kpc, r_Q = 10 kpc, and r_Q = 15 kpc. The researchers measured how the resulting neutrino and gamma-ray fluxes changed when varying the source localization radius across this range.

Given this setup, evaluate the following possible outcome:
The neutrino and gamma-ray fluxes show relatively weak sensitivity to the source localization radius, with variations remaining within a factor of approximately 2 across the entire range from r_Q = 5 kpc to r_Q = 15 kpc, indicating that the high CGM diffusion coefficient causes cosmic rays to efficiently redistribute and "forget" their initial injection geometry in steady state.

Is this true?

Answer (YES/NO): YES